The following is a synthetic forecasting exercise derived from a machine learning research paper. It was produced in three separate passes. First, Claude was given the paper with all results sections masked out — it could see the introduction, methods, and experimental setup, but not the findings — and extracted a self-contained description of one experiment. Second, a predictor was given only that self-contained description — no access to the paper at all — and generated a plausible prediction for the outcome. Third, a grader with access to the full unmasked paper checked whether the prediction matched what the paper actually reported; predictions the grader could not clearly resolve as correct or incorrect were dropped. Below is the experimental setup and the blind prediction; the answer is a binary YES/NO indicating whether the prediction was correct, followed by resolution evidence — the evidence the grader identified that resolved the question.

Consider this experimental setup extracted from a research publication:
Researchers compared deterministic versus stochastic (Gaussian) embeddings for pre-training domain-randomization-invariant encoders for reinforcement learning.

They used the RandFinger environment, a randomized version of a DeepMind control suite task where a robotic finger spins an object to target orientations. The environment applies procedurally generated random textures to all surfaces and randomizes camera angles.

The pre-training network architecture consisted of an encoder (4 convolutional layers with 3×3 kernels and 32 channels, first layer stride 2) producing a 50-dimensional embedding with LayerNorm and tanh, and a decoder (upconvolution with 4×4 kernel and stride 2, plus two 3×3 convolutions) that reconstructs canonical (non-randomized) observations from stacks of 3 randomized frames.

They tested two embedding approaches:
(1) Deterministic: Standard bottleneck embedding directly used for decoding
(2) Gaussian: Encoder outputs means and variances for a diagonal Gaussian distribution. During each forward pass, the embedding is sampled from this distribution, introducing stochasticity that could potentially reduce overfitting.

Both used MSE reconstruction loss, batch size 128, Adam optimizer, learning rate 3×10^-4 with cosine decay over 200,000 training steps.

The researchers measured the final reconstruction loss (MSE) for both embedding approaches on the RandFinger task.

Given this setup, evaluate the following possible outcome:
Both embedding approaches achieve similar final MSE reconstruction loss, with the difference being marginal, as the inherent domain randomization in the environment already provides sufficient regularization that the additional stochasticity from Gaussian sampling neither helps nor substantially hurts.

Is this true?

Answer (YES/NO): NO